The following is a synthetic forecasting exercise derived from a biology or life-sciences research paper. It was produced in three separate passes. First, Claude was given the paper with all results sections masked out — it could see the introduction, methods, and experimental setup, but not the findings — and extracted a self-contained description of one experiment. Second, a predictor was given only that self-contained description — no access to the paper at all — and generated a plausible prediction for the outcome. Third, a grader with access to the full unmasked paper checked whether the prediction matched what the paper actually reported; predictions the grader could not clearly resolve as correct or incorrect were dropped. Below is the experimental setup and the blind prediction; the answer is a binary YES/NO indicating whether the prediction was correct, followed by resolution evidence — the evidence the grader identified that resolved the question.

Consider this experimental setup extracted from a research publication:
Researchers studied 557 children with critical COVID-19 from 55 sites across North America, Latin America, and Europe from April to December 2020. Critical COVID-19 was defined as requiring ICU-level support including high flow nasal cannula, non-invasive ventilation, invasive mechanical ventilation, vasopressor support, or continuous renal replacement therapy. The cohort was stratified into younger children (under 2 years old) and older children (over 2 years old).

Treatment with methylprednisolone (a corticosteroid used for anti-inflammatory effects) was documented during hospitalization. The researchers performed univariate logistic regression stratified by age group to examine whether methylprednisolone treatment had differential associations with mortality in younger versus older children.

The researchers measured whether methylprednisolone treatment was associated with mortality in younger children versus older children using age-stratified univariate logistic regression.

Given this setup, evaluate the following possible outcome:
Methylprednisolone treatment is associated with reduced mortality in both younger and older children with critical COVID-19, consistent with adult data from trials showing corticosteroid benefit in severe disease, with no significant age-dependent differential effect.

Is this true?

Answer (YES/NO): NO